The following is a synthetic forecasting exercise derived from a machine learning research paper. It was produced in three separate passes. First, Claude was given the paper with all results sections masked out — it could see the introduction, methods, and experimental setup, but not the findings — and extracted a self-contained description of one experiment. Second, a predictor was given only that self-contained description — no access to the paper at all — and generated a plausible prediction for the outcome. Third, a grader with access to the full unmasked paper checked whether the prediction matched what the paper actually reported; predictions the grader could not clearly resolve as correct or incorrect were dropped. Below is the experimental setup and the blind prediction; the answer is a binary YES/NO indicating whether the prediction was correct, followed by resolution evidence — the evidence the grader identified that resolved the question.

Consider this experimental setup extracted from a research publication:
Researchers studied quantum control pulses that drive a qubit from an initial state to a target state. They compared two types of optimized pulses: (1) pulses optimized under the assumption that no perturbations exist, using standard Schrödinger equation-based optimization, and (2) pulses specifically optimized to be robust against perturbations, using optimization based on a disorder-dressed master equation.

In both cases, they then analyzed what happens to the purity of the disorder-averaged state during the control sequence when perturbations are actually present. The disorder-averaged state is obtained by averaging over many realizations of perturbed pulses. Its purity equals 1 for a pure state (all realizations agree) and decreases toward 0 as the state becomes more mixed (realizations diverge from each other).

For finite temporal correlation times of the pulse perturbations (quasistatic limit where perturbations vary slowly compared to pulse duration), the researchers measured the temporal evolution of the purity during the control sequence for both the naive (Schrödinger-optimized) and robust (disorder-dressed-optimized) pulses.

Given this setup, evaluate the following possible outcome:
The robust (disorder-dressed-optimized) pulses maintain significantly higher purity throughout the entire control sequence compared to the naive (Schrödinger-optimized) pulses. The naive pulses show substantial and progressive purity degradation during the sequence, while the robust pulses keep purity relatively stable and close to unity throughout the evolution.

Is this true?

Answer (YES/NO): NO